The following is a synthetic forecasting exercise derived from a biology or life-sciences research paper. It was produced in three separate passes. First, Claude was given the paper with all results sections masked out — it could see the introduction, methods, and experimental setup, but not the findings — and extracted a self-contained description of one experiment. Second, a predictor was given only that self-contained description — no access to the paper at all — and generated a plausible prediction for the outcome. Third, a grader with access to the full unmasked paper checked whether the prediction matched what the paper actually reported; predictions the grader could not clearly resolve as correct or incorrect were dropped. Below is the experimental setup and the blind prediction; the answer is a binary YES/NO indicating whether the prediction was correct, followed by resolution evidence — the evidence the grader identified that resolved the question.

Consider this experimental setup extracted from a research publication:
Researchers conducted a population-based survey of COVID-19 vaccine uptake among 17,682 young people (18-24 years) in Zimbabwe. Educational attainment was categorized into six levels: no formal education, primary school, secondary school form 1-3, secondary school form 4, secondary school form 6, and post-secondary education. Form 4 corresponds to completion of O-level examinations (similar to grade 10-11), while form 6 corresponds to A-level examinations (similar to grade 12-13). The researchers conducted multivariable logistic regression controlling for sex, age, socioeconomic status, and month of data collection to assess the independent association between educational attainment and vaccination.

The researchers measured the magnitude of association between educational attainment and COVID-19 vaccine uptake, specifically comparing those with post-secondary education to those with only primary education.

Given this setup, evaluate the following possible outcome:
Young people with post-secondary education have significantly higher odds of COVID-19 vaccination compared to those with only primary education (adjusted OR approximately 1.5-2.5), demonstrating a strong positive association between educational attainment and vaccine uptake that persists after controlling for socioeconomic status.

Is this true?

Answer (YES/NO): NO